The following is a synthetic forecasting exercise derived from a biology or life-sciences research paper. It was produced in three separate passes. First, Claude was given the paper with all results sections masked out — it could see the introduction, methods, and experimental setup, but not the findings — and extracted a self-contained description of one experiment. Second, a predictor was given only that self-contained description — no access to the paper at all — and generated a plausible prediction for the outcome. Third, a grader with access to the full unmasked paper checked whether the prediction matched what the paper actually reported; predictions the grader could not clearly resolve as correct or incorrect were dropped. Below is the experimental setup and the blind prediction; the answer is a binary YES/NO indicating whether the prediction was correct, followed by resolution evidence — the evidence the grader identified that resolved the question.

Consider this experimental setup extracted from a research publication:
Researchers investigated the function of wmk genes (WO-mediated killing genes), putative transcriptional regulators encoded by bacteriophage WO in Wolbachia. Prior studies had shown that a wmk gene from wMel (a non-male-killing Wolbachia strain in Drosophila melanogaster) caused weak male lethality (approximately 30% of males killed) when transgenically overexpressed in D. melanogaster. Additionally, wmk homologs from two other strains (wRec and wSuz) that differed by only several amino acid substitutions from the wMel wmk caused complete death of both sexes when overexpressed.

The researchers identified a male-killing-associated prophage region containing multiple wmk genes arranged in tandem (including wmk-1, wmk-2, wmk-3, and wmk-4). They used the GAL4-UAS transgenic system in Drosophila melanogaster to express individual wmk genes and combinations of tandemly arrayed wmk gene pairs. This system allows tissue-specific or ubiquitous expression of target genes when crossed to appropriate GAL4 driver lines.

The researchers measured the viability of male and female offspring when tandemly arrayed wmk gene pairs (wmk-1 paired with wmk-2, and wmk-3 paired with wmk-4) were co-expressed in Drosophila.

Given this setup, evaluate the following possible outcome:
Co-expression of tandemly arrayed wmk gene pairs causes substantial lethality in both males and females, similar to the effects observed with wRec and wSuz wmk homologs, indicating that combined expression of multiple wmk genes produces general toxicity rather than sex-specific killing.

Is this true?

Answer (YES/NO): NO